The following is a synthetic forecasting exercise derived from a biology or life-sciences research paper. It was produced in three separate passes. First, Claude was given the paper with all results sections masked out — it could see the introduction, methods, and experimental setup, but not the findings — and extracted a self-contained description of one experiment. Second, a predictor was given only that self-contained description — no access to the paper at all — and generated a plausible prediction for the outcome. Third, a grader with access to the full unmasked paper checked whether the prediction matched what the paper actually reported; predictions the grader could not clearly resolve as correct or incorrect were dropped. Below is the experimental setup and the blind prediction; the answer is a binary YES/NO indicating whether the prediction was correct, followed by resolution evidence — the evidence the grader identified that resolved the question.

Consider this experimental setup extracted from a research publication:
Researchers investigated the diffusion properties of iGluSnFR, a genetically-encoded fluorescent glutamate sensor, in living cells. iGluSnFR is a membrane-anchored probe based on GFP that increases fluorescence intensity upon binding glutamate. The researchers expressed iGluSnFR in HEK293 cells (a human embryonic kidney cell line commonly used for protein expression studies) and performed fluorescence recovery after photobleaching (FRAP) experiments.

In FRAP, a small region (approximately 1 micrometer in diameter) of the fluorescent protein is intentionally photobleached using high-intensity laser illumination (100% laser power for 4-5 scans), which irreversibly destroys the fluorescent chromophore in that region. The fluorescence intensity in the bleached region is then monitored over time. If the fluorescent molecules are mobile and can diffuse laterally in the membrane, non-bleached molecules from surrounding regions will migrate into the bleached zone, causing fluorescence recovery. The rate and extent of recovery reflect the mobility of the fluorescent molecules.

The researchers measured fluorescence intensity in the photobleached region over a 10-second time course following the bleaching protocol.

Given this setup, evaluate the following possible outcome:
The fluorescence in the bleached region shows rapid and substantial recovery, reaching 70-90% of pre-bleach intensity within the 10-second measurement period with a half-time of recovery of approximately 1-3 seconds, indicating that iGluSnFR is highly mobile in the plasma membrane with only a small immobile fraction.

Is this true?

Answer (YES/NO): NO